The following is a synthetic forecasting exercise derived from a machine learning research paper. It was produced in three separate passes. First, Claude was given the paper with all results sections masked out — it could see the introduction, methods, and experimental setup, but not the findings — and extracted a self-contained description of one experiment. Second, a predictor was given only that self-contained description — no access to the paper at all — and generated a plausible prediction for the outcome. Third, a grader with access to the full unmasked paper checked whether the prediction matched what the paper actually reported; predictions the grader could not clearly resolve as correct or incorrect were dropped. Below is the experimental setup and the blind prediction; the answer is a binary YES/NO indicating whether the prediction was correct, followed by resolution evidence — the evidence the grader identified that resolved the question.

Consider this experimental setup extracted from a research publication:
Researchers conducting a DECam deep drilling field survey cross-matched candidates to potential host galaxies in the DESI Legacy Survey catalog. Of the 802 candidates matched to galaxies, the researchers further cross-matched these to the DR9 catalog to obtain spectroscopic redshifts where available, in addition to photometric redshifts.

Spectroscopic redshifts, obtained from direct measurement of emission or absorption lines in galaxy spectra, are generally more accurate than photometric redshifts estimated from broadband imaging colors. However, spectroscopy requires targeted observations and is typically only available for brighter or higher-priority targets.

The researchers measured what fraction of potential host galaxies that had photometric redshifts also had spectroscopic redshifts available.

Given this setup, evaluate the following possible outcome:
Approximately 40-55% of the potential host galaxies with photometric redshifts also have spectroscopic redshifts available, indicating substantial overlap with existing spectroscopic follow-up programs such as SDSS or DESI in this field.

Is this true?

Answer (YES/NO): NO